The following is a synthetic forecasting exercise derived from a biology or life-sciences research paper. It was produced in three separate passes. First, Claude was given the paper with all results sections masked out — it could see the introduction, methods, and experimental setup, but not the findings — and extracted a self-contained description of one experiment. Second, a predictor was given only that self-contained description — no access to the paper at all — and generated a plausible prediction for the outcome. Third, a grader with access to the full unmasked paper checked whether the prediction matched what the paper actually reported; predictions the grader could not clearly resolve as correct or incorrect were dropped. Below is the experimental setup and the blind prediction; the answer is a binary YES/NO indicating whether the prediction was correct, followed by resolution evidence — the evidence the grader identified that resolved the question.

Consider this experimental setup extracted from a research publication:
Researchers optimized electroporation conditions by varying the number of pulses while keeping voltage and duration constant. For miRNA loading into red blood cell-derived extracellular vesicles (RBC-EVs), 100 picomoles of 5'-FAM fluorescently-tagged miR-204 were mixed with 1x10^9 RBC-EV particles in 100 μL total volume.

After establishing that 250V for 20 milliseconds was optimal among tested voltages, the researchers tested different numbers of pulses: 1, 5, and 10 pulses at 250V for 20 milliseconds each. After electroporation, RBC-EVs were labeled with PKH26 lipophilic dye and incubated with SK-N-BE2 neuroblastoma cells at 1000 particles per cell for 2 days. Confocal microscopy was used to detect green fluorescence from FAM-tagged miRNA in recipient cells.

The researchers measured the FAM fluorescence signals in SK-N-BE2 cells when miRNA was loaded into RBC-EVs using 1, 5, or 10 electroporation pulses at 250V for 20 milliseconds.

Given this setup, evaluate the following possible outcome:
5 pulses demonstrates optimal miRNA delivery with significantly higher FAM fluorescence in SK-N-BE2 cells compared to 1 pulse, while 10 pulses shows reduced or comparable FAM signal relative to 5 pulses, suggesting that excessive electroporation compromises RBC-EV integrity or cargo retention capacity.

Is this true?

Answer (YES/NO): NO